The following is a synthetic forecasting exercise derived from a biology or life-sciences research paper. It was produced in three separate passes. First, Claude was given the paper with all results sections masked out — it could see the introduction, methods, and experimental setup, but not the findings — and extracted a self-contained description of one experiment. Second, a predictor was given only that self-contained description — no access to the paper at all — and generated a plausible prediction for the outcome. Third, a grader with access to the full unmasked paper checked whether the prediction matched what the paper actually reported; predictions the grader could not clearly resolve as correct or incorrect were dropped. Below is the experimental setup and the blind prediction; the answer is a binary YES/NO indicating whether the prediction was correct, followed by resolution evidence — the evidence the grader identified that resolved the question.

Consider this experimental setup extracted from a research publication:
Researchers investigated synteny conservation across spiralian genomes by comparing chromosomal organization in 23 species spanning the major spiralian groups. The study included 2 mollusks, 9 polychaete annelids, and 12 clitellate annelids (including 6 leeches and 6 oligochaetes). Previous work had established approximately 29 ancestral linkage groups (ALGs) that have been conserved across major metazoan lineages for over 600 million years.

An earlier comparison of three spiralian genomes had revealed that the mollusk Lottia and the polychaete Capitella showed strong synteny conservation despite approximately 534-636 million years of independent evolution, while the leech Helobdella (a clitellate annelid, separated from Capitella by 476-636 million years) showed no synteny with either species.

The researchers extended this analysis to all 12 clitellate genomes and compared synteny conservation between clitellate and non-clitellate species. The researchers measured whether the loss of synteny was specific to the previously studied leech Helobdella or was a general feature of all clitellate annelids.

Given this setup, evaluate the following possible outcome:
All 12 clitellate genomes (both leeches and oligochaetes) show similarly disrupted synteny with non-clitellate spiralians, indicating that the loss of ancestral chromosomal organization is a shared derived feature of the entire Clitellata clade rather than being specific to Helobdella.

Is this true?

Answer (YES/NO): YES